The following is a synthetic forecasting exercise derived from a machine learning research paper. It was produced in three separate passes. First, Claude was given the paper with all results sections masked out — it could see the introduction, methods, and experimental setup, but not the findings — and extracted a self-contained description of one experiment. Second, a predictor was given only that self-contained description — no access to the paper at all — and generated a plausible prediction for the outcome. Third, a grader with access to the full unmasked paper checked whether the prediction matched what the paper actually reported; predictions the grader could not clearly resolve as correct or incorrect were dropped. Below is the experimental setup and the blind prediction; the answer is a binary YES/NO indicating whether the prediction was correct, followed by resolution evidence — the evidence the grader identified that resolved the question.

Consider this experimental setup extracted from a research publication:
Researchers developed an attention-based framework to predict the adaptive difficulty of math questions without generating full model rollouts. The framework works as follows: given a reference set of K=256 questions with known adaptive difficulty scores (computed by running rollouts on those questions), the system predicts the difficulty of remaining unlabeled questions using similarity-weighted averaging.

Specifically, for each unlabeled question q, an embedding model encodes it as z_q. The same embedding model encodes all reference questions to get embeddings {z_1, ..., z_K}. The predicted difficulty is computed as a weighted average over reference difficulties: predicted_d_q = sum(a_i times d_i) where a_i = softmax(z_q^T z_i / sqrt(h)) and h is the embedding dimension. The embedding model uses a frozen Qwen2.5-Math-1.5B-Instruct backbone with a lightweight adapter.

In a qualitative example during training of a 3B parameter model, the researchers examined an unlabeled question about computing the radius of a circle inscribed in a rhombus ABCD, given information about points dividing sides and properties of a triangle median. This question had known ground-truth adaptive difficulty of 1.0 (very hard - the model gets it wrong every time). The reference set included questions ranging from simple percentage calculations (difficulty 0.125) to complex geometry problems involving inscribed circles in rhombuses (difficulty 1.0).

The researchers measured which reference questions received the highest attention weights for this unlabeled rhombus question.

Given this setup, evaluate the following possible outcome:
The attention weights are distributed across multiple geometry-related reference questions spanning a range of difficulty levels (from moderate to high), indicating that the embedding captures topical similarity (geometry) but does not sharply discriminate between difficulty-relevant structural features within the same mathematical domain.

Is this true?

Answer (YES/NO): NO